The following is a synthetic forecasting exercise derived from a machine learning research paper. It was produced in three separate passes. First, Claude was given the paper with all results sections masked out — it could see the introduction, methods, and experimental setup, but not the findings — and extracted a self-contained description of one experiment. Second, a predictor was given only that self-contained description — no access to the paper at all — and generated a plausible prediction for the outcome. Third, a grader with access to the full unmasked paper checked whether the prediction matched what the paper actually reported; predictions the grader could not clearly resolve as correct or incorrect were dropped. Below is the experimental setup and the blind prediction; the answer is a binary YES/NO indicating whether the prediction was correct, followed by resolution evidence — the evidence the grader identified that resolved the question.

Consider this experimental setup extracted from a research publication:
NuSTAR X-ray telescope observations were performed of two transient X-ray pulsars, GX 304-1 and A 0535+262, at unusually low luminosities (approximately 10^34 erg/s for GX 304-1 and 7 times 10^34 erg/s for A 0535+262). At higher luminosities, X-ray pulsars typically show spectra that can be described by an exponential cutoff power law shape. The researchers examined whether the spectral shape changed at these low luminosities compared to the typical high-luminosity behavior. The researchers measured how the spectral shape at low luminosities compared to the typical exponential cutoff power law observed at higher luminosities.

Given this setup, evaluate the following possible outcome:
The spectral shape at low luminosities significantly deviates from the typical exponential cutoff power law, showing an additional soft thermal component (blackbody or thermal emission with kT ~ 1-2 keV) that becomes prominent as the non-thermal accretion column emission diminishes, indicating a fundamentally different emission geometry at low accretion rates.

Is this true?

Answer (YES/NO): NO